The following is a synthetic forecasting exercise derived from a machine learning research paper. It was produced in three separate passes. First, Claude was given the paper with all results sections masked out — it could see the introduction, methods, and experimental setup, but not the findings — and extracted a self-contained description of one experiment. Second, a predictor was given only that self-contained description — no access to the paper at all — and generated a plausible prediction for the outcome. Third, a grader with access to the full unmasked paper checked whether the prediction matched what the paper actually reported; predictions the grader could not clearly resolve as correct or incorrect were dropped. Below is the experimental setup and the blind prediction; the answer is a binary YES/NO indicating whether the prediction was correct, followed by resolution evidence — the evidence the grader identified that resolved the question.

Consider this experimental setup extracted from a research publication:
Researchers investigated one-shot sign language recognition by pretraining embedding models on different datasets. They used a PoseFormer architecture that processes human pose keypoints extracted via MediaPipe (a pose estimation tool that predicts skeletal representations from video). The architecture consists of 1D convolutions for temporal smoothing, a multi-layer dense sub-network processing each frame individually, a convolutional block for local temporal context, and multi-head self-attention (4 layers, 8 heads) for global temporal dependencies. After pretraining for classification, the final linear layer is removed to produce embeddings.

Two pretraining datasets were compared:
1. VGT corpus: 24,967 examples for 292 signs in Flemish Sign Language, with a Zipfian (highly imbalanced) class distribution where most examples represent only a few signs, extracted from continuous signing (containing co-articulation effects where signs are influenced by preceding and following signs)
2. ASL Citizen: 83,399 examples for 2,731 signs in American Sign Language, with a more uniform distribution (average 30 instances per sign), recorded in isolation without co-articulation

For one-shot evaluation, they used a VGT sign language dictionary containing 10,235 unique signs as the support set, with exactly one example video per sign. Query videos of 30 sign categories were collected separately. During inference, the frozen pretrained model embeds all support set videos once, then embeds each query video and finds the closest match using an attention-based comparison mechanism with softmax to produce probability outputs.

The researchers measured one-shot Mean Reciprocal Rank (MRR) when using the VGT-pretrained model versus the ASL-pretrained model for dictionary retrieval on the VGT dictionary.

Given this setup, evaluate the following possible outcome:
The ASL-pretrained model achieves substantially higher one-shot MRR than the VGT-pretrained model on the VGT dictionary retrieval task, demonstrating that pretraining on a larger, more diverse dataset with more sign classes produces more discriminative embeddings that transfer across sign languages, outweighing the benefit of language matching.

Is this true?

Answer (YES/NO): YES